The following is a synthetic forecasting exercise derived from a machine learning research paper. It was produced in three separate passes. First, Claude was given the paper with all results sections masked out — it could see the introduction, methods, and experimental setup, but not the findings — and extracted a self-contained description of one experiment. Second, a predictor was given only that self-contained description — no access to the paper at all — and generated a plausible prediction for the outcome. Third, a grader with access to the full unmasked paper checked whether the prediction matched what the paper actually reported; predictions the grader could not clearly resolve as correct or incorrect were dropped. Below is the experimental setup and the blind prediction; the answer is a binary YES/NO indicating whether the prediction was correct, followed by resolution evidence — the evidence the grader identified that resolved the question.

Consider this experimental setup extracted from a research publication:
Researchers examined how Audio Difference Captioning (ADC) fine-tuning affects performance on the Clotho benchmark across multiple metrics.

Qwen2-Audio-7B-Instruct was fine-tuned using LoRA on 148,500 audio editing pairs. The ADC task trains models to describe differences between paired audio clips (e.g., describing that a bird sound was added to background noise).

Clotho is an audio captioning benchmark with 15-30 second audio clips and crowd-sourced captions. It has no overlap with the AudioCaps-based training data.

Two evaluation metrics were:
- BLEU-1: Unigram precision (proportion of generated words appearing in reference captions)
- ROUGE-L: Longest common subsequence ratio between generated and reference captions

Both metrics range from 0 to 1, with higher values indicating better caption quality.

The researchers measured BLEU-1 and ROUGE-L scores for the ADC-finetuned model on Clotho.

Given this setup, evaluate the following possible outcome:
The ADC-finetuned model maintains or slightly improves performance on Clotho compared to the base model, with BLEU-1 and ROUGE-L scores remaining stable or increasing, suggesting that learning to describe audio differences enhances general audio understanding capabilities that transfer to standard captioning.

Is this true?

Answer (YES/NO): NO